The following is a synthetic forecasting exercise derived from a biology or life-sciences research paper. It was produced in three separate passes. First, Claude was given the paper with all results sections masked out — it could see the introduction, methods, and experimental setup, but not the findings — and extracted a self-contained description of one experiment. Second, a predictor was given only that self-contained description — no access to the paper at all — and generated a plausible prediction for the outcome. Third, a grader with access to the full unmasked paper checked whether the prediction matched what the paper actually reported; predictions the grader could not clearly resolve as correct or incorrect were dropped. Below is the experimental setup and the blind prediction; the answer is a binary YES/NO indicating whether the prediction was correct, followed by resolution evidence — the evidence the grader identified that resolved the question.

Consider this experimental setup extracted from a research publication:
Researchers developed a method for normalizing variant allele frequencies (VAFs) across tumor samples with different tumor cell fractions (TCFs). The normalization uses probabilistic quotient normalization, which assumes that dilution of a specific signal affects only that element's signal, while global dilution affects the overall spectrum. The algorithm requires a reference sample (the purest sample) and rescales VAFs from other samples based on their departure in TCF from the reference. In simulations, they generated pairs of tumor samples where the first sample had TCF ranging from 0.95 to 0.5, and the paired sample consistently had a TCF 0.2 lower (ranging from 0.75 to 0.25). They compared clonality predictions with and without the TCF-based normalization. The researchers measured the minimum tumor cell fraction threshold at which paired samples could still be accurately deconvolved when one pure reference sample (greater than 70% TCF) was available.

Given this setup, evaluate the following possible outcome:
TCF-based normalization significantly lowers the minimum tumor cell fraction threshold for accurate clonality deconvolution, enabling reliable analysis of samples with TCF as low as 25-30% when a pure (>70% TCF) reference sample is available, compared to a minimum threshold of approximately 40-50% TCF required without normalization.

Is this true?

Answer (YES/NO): NO